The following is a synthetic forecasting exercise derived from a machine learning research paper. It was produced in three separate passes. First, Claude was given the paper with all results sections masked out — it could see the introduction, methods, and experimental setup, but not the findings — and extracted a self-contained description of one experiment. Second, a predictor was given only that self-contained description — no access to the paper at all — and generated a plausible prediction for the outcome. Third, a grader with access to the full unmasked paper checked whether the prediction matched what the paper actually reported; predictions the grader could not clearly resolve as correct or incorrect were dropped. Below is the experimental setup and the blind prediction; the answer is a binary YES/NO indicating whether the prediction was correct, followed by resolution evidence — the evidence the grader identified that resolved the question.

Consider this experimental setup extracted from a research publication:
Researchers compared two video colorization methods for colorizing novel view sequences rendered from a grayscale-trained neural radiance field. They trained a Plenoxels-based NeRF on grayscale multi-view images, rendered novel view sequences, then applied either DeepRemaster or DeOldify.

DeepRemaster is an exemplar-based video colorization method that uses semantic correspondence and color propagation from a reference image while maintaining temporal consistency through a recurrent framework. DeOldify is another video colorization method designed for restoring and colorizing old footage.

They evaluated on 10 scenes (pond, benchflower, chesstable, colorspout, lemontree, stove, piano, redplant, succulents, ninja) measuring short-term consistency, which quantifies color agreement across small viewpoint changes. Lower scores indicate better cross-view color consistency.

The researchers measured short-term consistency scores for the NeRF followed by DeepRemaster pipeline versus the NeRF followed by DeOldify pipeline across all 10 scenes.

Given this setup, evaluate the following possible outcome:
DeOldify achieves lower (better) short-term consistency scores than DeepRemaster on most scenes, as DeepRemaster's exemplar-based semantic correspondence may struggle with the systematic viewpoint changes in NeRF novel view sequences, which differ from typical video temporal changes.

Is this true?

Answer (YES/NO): NO